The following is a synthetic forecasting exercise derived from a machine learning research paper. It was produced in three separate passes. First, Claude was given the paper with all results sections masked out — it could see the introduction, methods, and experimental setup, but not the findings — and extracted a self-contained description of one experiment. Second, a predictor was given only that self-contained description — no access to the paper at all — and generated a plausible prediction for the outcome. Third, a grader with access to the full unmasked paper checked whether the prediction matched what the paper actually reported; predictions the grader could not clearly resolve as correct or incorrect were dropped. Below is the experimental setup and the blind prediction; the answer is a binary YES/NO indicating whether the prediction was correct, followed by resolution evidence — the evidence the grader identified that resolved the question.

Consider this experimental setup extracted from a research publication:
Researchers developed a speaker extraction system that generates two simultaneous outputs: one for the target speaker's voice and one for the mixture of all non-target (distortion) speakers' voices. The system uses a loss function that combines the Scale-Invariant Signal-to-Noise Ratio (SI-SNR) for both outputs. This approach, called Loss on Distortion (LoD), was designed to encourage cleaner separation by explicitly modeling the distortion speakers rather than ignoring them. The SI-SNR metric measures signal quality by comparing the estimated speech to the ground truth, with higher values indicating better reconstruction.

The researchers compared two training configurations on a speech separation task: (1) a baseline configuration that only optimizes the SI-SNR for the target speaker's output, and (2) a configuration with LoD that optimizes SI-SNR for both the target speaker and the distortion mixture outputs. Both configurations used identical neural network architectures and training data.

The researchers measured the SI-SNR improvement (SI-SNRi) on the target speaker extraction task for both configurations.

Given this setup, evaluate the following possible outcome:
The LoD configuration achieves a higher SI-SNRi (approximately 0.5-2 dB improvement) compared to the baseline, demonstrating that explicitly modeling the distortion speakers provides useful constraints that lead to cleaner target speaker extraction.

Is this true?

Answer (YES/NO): NO